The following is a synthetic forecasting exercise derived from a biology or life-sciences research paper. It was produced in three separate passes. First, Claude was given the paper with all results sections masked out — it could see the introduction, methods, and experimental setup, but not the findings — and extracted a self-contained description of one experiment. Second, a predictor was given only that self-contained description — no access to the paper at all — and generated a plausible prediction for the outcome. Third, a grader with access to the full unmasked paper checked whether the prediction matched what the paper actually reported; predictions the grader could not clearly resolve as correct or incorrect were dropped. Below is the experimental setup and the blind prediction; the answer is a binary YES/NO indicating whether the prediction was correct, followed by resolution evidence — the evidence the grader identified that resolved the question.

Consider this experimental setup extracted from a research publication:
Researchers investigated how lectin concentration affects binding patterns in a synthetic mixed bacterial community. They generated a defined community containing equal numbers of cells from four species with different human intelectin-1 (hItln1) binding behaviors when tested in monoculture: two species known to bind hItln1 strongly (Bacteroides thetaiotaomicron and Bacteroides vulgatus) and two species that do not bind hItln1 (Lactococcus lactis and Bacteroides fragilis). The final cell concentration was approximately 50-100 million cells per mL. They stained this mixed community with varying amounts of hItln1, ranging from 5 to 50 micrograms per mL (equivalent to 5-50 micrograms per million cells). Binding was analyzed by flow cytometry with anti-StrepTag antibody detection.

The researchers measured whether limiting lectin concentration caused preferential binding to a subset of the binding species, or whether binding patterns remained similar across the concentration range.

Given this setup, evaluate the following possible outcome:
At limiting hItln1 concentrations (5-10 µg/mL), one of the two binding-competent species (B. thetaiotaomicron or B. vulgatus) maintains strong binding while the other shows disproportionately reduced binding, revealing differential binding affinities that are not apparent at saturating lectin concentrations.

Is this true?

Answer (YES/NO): YES